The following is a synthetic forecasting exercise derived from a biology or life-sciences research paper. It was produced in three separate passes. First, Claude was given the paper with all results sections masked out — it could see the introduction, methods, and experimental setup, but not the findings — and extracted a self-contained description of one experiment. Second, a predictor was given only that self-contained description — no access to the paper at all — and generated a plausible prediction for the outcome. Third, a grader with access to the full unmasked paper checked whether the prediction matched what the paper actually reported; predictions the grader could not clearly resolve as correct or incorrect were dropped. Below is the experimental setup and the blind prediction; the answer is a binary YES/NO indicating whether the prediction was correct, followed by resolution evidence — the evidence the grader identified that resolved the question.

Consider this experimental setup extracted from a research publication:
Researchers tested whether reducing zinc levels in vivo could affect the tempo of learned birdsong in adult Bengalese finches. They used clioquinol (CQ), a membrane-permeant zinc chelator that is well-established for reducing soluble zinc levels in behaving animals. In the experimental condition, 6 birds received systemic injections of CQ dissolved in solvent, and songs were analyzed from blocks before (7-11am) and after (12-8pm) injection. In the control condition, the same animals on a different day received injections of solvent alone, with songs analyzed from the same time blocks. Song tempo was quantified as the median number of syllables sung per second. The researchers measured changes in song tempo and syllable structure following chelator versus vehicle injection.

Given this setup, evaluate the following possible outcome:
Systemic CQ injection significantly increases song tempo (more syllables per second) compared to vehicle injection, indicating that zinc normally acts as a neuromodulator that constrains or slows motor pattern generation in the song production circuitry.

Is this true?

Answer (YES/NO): YES